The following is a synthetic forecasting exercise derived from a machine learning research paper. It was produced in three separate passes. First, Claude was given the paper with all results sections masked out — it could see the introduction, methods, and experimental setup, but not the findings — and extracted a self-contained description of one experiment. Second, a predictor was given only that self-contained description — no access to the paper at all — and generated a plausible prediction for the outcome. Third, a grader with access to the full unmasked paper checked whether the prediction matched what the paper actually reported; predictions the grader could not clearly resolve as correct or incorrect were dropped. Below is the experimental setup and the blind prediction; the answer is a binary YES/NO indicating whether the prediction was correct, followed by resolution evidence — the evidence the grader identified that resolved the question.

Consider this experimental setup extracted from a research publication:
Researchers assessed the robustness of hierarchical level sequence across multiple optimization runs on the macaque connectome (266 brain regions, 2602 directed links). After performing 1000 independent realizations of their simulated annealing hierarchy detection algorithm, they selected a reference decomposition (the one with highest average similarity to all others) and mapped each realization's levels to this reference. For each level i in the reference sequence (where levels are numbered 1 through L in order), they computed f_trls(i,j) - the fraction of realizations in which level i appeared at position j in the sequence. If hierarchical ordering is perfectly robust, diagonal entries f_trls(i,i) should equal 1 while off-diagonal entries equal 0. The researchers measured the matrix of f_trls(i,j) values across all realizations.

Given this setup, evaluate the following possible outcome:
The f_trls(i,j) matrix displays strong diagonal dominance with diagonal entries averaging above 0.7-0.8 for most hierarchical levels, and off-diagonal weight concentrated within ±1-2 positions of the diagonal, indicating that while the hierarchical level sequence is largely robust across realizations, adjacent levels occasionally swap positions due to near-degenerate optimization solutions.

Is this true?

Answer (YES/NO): NO